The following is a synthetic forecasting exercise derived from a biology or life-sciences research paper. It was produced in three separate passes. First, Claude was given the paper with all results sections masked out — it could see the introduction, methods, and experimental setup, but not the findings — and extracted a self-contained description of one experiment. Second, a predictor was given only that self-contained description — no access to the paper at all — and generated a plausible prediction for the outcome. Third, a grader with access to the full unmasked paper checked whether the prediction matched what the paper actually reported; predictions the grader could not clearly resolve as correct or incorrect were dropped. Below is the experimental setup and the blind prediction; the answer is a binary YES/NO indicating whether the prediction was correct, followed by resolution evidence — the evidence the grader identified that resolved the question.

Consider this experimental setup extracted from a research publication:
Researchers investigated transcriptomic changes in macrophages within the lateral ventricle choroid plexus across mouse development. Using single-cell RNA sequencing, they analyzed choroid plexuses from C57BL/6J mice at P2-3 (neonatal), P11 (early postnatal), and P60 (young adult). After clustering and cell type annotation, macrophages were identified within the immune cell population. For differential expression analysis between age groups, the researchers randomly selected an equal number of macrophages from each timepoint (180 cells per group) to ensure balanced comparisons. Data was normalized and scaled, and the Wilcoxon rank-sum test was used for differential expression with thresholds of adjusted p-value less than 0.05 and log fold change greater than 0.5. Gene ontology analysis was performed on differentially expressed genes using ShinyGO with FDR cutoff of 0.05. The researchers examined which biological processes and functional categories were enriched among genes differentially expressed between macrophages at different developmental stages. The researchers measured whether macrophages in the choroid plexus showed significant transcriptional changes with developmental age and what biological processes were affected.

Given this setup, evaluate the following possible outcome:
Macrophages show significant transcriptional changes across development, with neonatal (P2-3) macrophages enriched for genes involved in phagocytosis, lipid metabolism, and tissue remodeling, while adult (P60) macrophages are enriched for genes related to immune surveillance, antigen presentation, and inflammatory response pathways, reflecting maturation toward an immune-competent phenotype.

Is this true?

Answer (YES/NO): NO